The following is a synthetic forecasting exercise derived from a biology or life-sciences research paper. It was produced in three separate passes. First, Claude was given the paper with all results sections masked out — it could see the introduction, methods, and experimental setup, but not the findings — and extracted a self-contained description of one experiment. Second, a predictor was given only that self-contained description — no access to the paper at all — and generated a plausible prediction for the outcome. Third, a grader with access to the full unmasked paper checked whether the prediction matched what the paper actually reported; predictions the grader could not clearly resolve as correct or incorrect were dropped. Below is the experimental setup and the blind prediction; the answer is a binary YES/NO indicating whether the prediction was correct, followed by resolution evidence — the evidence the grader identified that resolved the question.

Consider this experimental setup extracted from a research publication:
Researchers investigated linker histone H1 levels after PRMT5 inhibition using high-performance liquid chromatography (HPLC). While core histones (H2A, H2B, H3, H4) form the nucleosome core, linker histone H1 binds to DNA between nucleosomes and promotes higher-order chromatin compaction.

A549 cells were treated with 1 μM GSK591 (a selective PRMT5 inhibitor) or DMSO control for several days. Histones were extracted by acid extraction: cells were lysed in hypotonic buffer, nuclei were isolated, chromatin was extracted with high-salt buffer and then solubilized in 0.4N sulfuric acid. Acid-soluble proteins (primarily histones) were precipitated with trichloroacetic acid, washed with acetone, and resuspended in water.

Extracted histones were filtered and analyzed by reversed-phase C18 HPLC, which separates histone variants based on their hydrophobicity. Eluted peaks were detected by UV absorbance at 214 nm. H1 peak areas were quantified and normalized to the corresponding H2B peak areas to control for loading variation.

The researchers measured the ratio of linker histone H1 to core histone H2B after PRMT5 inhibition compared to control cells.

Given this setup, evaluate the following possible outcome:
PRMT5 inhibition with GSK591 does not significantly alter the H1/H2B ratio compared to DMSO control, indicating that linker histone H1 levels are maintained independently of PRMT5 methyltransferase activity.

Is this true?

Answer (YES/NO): NO